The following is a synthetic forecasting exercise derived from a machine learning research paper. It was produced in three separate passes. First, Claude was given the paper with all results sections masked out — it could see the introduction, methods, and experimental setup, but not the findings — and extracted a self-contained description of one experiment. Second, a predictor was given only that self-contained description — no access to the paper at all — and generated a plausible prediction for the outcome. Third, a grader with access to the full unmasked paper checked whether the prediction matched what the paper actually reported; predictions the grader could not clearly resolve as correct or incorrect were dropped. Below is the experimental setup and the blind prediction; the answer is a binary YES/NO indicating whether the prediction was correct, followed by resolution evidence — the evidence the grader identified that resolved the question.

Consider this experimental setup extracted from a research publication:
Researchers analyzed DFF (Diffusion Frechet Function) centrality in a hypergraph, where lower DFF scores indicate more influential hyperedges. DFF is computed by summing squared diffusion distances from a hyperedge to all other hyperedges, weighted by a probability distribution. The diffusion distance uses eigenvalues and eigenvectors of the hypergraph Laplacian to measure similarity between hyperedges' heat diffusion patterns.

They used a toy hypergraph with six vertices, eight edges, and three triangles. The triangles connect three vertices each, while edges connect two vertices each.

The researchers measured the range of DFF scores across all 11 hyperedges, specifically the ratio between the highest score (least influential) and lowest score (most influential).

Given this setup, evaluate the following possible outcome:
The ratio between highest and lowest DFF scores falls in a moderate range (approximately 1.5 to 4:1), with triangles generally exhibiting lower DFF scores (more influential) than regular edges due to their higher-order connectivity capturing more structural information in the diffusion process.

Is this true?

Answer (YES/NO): NO